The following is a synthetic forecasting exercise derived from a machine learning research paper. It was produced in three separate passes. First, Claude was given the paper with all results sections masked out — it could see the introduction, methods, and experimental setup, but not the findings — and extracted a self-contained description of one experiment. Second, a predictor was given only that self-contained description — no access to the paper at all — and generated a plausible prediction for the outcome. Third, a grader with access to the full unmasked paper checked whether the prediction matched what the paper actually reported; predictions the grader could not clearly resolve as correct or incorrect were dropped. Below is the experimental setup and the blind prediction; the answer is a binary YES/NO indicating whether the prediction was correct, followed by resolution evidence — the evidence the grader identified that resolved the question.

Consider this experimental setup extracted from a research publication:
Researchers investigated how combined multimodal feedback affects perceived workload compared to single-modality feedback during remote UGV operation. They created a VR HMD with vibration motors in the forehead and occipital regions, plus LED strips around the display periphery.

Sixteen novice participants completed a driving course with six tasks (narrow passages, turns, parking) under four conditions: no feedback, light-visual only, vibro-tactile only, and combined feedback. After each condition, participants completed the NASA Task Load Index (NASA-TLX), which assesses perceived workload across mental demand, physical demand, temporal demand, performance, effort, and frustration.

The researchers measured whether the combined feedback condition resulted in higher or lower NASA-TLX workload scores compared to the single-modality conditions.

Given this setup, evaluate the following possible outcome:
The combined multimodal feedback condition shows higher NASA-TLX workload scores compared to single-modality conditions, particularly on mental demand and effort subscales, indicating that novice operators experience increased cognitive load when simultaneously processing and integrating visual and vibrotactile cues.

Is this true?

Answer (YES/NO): NO